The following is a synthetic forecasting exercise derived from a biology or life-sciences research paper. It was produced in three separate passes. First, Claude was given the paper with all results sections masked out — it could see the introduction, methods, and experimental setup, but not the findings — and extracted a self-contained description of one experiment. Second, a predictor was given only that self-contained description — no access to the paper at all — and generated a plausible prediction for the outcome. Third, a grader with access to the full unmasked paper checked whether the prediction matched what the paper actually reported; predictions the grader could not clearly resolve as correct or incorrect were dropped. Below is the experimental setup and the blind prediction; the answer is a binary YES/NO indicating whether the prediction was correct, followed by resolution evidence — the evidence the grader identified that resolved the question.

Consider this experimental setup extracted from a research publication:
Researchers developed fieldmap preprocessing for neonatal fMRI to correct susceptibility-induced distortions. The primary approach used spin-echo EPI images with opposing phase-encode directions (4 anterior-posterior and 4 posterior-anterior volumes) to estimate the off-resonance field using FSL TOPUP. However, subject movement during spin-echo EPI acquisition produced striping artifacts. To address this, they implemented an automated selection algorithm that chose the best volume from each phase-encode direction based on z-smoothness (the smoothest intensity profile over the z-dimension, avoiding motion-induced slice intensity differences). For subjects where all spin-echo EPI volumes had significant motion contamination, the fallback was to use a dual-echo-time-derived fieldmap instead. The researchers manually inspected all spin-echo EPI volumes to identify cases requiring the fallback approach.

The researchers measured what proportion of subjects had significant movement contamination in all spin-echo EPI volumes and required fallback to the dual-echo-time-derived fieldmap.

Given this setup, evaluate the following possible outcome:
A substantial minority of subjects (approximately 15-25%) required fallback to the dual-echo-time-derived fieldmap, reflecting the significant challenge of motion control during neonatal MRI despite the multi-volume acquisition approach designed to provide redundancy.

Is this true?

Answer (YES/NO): NO